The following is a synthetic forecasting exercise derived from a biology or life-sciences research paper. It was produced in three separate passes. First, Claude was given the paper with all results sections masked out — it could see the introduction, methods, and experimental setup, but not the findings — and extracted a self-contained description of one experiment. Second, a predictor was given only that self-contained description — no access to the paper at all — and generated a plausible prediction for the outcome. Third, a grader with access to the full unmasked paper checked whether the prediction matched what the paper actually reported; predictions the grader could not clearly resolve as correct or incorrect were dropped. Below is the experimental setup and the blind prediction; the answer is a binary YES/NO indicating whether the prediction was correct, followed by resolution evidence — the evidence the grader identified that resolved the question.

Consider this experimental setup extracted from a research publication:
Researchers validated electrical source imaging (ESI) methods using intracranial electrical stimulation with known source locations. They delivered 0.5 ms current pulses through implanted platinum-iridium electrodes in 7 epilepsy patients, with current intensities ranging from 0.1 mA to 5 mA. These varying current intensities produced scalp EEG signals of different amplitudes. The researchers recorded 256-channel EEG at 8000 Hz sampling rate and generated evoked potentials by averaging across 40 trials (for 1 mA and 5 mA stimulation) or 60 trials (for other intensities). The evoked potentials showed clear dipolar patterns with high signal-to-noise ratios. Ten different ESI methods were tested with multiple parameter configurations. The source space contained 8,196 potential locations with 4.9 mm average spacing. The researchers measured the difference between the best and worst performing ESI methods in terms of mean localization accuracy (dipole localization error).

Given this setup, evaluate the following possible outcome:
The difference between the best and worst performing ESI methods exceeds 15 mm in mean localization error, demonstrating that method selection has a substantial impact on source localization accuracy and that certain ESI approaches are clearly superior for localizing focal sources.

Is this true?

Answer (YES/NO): NO